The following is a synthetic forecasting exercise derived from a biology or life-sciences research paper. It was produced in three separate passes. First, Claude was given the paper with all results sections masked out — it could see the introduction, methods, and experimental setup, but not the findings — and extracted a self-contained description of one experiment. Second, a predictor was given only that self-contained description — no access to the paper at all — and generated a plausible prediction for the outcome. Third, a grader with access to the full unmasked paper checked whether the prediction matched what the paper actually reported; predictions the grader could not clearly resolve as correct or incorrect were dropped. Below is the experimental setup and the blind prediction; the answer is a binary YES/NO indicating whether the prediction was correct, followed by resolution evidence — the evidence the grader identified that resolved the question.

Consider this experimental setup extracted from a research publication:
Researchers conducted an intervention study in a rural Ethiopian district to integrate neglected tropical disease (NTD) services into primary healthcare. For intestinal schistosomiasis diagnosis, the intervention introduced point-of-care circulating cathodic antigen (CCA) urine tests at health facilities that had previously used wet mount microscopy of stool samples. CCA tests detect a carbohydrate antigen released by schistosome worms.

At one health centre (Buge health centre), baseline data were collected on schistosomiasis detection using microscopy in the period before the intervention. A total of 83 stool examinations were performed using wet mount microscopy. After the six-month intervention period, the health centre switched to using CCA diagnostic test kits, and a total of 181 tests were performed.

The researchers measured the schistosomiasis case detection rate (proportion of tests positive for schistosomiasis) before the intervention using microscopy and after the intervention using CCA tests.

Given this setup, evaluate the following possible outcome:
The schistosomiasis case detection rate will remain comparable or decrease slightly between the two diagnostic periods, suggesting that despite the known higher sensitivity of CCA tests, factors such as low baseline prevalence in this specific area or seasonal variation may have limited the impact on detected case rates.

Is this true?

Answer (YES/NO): NO